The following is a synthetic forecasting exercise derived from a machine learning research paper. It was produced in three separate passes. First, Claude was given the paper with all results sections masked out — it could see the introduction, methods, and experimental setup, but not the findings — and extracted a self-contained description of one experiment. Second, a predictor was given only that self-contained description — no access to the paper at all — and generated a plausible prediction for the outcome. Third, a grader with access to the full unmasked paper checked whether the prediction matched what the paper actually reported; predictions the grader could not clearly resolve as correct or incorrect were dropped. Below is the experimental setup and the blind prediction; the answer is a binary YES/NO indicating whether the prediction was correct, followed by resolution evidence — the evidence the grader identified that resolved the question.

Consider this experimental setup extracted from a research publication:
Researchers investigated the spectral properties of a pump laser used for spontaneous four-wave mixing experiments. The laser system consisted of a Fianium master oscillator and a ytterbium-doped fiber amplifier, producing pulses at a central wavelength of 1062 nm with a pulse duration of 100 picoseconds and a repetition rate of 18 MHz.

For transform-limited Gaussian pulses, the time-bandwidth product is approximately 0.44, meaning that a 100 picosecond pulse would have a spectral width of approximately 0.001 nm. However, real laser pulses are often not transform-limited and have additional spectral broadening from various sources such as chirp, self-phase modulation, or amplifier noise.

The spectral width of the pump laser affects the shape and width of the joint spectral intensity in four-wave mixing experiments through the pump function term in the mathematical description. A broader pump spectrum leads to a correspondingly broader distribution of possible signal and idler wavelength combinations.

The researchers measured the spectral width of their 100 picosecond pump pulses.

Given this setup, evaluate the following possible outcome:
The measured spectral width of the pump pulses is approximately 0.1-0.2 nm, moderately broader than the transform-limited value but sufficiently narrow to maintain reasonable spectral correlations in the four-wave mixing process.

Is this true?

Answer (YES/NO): NO